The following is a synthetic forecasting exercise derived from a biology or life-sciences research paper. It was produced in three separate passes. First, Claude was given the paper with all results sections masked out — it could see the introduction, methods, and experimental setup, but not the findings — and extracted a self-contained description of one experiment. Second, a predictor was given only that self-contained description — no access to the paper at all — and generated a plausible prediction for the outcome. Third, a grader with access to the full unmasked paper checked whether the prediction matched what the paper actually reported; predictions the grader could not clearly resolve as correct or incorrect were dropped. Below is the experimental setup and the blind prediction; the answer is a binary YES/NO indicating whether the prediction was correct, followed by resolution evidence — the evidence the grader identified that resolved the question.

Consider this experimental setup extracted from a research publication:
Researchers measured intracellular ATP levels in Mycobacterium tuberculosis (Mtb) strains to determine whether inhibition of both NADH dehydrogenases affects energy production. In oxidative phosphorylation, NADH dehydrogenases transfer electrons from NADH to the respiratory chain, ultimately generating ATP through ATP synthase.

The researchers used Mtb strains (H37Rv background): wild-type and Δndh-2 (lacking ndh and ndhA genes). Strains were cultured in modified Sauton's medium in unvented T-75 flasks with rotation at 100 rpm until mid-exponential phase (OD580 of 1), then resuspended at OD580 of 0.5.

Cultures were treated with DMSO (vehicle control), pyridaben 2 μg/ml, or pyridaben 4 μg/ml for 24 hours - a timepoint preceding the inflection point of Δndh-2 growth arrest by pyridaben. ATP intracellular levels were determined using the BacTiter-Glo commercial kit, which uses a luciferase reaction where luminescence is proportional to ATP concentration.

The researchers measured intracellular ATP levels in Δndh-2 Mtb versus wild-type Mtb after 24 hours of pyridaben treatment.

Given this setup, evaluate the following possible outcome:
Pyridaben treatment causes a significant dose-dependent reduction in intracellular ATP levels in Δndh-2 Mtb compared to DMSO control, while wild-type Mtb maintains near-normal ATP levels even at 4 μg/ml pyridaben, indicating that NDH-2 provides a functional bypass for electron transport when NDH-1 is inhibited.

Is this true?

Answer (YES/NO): NO